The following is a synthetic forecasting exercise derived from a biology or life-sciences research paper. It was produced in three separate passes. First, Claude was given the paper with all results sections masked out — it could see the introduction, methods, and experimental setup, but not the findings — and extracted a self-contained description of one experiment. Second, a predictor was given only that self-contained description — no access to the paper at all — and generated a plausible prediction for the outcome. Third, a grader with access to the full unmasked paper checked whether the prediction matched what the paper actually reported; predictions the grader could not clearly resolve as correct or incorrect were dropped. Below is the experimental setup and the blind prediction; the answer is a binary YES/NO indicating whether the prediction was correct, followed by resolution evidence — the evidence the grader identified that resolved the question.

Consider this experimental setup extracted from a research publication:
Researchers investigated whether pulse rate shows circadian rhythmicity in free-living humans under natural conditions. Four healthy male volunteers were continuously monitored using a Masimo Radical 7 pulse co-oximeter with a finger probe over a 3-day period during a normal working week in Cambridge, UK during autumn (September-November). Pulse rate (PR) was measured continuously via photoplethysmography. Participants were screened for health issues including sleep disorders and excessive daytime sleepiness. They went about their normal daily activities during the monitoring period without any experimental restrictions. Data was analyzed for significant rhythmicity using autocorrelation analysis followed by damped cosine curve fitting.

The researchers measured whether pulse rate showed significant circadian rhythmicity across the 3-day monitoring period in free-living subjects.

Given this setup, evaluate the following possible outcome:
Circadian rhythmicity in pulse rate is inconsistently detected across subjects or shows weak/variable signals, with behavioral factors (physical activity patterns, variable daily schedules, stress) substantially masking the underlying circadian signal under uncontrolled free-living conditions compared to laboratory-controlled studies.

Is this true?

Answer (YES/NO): NO